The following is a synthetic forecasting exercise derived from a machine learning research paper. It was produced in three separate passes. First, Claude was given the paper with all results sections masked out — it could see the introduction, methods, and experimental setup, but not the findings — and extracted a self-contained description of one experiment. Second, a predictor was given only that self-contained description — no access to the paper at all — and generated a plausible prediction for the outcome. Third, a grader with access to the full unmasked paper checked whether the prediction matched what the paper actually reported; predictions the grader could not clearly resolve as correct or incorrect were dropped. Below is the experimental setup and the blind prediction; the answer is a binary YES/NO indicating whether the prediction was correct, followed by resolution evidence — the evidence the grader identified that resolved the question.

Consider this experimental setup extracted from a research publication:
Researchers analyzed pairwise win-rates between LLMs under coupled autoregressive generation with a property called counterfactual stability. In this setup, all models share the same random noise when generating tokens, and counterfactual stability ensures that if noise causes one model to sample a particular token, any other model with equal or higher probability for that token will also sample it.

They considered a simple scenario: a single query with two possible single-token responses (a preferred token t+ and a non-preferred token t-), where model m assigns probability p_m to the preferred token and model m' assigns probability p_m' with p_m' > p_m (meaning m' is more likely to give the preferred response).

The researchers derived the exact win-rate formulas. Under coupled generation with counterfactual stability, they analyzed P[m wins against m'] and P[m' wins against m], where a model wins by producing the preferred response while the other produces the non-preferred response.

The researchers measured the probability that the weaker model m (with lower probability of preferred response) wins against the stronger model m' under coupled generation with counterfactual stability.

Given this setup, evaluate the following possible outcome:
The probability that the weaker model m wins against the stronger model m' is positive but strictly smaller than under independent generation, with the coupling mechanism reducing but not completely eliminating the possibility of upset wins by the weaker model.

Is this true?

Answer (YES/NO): NO